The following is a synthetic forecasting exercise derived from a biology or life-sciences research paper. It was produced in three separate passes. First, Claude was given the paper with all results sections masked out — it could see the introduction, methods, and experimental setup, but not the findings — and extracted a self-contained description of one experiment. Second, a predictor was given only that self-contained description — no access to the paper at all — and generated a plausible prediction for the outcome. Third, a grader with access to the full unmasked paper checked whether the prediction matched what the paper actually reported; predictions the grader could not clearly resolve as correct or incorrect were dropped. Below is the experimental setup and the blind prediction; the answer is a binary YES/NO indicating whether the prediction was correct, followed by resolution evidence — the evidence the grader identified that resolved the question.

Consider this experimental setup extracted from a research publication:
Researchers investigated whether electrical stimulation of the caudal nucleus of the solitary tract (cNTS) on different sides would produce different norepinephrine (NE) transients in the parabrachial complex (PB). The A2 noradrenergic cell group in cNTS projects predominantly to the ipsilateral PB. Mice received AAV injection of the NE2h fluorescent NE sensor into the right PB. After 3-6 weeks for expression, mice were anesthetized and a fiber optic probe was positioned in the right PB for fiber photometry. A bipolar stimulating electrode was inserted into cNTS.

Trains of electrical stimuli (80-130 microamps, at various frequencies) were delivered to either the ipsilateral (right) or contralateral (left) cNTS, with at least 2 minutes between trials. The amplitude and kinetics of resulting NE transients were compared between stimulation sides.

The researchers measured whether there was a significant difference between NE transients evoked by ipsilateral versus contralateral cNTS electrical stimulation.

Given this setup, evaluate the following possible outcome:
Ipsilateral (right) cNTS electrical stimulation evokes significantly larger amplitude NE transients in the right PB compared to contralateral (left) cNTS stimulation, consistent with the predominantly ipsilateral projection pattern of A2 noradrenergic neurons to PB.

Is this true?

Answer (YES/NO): NO